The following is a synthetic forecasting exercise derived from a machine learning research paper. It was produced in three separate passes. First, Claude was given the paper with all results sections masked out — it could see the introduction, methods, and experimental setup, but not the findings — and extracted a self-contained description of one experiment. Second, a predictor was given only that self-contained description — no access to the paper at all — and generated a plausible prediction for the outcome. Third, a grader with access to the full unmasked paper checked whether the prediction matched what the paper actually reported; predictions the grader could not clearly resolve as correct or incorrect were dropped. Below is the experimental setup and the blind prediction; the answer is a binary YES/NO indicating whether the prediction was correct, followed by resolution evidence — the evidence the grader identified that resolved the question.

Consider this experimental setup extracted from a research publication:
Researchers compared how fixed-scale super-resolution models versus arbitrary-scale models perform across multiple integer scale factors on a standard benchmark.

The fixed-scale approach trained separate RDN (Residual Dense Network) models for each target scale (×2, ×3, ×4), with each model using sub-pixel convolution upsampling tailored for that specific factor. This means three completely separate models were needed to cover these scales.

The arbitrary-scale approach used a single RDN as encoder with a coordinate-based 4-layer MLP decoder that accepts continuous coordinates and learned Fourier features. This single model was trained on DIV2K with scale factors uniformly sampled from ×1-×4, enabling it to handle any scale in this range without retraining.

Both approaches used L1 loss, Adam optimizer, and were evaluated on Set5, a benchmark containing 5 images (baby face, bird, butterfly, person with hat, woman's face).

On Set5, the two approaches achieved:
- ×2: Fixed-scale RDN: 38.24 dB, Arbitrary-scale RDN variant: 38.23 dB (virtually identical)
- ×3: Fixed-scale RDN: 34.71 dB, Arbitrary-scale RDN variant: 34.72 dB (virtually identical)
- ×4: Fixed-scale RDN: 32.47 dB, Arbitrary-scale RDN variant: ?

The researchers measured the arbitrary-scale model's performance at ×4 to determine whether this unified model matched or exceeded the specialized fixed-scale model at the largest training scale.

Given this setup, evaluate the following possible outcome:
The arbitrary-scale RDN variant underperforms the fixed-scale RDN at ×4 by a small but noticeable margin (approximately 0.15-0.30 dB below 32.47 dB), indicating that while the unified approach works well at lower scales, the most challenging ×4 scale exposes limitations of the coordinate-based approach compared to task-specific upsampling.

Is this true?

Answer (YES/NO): NO